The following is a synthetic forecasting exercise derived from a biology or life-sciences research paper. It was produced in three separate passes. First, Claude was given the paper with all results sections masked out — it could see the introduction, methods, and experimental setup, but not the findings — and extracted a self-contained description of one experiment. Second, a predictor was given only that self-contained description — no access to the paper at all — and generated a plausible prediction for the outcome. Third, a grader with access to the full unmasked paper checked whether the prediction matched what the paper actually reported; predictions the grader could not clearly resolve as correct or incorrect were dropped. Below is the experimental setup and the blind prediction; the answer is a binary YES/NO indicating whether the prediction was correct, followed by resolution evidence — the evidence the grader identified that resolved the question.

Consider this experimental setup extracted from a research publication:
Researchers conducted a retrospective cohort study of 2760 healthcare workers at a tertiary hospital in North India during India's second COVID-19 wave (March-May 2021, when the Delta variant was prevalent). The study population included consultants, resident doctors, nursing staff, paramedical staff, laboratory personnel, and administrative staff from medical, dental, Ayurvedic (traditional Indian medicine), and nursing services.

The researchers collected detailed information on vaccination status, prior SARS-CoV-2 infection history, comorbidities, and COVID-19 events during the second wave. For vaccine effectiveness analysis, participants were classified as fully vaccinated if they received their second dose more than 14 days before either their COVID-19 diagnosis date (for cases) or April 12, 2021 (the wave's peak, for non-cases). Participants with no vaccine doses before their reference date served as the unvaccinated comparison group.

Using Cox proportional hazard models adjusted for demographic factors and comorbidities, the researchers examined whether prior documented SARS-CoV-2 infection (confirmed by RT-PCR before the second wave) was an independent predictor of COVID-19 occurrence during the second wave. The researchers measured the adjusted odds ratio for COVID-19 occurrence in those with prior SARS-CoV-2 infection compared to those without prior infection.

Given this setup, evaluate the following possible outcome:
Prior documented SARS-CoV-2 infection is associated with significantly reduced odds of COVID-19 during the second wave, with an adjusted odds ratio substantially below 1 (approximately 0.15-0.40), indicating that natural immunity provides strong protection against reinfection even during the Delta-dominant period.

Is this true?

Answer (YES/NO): NO